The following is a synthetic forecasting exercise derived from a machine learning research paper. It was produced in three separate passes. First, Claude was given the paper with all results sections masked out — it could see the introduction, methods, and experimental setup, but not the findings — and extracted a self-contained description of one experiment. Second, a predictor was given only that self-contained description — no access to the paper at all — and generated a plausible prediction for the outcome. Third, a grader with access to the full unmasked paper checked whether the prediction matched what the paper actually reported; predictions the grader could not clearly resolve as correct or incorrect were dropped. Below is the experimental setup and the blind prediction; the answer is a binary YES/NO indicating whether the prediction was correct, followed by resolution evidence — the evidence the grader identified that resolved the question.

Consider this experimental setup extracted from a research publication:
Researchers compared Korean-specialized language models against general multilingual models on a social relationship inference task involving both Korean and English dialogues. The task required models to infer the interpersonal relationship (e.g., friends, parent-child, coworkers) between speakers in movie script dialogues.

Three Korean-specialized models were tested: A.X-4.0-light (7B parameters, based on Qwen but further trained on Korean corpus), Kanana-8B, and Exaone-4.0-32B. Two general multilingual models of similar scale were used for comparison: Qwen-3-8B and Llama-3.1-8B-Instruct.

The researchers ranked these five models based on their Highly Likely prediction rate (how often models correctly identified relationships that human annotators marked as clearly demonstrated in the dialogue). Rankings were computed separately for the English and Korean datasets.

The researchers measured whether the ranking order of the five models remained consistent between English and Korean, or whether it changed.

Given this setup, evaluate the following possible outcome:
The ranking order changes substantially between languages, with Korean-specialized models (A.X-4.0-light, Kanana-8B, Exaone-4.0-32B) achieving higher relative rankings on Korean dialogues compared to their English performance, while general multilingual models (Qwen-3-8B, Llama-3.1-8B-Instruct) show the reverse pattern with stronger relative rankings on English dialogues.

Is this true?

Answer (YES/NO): NO